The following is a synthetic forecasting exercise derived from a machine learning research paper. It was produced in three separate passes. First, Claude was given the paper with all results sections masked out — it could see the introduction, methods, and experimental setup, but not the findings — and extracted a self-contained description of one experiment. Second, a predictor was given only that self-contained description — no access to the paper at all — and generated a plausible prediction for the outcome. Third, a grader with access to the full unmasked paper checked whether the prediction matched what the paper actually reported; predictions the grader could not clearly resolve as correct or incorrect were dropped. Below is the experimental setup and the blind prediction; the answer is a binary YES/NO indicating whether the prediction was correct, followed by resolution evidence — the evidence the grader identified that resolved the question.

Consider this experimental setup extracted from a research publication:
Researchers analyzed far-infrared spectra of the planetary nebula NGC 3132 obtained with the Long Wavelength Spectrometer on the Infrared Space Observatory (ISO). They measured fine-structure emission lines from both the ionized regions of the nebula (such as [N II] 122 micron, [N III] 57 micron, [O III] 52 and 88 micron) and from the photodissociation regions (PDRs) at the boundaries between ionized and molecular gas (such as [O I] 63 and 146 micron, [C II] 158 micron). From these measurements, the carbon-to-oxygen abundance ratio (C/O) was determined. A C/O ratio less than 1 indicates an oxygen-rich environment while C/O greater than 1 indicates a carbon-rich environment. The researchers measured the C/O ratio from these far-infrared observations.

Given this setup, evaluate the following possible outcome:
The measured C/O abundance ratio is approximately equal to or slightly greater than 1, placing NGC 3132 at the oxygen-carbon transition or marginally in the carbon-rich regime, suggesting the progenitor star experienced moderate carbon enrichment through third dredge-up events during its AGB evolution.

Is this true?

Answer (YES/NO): NO